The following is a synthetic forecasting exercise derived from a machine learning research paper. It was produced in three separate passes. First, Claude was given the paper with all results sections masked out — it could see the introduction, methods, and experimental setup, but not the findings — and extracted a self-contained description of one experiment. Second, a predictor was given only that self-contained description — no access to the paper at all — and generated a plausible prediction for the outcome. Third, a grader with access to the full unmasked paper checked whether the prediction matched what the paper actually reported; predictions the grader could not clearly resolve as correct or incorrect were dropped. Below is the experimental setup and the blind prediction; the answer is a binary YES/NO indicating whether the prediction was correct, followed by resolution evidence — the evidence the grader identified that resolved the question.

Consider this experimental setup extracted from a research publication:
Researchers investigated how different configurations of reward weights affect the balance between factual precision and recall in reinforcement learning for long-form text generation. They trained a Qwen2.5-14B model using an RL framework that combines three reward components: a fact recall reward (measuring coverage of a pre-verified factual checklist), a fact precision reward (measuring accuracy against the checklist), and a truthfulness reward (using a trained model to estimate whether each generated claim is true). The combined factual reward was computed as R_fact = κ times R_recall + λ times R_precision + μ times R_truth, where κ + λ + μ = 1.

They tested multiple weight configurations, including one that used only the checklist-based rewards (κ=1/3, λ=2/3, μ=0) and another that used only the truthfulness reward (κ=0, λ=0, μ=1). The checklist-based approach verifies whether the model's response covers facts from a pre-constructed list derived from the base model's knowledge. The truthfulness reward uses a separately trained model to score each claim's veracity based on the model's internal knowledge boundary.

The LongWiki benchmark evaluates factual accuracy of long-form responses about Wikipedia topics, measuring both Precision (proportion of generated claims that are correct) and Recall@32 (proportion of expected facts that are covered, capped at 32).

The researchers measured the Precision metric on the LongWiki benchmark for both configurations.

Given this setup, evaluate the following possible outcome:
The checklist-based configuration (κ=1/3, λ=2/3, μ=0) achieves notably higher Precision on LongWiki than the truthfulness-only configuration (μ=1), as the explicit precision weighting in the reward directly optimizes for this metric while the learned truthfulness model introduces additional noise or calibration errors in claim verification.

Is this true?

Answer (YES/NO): NO